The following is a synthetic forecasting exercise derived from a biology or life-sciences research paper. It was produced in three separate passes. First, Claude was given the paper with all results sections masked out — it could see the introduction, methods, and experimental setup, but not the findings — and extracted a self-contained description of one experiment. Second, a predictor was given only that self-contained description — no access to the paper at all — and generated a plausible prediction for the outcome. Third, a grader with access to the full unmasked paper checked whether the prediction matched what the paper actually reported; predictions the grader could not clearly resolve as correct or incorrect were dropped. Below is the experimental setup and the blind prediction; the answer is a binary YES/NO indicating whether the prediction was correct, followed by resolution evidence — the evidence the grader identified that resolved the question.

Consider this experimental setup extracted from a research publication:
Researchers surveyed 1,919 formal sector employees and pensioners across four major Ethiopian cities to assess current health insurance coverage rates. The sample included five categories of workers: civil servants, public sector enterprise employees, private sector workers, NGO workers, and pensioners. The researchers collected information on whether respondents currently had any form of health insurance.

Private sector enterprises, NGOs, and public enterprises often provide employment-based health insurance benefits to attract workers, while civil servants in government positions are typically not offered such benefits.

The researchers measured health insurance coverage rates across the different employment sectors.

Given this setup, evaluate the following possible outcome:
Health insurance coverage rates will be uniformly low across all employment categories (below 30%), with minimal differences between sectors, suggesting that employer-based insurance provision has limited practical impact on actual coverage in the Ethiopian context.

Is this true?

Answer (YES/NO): NO